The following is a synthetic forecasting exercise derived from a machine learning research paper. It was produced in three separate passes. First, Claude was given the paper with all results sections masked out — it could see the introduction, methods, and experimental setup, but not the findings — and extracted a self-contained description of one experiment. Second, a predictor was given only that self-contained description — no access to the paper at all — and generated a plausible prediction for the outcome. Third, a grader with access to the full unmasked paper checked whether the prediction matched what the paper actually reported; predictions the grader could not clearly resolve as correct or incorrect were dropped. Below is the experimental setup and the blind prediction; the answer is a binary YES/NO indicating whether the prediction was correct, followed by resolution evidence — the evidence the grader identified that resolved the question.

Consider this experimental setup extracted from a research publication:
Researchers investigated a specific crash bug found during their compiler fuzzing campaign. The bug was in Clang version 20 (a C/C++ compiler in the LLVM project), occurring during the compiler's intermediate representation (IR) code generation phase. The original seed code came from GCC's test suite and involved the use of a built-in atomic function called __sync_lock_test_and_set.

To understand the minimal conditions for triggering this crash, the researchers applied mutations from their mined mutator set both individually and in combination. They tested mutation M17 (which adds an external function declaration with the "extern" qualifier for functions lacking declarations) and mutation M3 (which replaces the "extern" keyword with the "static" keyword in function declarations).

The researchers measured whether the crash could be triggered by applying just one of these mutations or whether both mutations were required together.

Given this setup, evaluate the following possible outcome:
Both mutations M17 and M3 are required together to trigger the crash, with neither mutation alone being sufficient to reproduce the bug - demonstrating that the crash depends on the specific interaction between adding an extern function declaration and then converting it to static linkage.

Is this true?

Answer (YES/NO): YES